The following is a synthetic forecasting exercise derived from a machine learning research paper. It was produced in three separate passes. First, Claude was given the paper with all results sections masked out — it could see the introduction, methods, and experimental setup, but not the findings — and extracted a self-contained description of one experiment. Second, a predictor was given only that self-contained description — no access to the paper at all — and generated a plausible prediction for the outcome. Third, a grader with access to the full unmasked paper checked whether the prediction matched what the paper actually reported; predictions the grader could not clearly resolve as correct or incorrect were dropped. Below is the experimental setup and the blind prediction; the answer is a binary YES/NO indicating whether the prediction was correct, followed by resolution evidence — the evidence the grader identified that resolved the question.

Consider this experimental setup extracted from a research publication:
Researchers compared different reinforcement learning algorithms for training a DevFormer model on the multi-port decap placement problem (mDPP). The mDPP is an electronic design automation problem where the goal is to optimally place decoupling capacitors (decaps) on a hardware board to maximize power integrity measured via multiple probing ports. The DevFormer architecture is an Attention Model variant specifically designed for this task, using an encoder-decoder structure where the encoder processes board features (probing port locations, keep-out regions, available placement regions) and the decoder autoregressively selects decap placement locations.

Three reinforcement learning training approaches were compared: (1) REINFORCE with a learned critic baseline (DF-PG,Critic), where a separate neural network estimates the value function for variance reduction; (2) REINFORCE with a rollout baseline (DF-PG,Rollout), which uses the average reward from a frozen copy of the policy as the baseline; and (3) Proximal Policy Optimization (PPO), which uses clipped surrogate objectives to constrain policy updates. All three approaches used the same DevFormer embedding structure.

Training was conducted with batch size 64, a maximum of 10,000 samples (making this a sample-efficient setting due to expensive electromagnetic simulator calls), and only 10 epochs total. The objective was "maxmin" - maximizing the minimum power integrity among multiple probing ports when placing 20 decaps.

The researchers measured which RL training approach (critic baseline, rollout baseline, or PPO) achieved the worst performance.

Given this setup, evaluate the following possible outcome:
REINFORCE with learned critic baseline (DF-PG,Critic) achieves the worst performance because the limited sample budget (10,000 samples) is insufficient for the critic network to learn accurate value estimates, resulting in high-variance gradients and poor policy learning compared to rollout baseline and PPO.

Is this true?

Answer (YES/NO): YES